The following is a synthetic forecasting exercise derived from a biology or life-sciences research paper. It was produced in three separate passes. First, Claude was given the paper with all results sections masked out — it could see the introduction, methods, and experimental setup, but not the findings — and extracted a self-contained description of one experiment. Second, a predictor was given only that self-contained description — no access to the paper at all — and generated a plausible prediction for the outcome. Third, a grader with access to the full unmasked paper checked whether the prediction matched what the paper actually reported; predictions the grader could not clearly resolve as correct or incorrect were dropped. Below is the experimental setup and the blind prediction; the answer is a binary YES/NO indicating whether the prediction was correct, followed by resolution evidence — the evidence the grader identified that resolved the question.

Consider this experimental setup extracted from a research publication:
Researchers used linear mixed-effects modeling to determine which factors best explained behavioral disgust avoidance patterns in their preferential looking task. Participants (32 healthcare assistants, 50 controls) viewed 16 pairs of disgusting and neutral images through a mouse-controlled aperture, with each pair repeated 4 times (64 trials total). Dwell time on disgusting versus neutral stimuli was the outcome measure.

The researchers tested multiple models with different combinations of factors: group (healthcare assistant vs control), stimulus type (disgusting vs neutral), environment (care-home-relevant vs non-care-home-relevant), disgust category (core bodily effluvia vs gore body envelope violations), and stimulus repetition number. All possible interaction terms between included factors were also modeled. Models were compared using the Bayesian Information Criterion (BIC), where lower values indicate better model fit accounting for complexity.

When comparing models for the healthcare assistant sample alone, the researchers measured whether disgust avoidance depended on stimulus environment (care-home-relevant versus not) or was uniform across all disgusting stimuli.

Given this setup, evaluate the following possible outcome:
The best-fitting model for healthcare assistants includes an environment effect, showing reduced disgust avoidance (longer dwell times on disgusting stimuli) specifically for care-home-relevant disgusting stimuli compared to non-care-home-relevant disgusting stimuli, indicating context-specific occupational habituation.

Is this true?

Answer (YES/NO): NO